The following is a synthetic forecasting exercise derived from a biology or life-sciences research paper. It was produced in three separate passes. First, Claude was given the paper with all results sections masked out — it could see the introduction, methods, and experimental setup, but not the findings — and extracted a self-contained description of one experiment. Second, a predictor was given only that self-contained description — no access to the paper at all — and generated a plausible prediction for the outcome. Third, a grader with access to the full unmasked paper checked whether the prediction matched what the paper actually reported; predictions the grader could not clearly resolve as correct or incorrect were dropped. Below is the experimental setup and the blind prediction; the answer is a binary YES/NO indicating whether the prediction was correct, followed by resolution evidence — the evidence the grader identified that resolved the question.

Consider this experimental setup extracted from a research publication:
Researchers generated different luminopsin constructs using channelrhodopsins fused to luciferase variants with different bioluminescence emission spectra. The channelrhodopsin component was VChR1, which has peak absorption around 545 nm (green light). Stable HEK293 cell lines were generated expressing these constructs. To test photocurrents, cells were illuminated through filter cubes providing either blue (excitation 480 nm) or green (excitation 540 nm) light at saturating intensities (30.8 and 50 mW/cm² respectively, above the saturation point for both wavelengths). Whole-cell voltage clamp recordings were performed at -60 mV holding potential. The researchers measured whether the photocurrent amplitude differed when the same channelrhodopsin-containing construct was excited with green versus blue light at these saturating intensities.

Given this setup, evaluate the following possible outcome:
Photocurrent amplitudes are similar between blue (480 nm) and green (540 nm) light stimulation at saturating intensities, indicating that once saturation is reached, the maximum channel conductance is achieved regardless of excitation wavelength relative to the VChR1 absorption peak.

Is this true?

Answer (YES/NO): YES